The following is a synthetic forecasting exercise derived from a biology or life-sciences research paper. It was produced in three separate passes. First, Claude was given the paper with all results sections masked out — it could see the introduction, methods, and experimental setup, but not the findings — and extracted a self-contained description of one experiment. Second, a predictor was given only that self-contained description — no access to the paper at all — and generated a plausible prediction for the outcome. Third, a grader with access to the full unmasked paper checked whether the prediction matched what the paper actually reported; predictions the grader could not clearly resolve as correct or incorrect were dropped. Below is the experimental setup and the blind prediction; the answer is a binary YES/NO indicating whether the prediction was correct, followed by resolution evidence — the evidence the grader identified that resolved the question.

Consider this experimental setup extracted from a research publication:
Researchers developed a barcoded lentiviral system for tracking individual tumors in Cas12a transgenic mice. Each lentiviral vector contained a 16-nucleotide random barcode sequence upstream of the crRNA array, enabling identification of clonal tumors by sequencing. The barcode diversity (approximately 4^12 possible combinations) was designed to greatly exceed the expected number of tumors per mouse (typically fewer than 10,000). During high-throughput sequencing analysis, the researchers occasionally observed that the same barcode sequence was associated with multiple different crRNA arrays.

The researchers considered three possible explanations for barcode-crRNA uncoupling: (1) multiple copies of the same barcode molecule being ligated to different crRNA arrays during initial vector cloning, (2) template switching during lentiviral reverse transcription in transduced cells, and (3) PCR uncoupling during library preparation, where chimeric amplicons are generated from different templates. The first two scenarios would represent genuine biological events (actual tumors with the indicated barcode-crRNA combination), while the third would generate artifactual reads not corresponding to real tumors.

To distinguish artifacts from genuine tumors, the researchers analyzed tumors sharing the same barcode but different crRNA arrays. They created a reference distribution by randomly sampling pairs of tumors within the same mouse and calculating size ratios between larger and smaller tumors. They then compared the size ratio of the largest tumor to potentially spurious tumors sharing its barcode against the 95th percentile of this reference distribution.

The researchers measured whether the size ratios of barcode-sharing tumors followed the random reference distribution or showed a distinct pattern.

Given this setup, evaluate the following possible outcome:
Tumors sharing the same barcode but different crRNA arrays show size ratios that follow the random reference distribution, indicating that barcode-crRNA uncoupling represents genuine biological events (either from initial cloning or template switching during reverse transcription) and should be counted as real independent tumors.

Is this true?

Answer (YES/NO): NO